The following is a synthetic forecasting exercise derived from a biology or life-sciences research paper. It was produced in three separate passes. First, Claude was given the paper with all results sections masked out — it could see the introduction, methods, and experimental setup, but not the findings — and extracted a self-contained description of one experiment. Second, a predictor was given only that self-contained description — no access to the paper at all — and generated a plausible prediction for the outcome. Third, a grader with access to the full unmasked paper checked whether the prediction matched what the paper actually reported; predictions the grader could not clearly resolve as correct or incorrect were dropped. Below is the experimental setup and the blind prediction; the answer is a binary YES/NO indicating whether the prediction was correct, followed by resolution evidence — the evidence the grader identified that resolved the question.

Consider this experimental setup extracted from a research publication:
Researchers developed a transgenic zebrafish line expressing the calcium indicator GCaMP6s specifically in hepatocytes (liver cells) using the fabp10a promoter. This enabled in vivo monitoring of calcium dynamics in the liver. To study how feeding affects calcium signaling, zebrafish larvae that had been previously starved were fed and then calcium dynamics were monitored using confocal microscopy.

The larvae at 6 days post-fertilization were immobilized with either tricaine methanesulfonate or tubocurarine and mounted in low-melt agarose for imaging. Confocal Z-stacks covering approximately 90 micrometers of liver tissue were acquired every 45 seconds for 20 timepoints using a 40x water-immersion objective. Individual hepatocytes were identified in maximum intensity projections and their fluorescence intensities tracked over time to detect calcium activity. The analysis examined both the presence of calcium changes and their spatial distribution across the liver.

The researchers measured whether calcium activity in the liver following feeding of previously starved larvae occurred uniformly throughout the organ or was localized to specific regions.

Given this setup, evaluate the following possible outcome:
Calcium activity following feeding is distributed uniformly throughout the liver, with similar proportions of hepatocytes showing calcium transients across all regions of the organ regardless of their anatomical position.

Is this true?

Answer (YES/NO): NO